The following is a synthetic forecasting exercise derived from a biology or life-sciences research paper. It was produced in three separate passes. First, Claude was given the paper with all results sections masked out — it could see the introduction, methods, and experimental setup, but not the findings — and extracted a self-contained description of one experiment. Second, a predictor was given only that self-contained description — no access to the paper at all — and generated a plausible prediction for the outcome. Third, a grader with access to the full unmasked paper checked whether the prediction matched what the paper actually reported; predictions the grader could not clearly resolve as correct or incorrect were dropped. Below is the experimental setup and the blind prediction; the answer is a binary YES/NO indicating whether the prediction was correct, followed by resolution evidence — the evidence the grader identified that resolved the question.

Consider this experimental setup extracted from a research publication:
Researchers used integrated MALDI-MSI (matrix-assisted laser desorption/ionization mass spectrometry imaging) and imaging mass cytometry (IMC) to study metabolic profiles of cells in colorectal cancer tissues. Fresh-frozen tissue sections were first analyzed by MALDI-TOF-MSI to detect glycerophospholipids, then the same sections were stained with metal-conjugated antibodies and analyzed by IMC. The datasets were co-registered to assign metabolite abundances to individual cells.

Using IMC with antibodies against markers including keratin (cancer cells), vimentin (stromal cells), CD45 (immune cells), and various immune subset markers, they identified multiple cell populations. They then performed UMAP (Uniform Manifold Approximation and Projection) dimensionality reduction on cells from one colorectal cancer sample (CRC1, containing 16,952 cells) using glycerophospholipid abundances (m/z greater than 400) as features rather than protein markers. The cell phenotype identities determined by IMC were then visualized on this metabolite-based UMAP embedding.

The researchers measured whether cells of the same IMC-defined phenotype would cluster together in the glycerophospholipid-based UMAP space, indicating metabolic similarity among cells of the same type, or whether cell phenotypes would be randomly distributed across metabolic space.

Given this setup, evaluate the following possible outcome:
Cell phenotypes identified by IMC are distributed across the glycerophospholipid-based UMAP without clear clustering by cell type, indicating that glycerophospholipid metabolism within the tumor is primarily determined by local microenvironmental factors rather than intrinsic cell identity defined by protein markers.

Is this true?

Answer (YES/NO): NO